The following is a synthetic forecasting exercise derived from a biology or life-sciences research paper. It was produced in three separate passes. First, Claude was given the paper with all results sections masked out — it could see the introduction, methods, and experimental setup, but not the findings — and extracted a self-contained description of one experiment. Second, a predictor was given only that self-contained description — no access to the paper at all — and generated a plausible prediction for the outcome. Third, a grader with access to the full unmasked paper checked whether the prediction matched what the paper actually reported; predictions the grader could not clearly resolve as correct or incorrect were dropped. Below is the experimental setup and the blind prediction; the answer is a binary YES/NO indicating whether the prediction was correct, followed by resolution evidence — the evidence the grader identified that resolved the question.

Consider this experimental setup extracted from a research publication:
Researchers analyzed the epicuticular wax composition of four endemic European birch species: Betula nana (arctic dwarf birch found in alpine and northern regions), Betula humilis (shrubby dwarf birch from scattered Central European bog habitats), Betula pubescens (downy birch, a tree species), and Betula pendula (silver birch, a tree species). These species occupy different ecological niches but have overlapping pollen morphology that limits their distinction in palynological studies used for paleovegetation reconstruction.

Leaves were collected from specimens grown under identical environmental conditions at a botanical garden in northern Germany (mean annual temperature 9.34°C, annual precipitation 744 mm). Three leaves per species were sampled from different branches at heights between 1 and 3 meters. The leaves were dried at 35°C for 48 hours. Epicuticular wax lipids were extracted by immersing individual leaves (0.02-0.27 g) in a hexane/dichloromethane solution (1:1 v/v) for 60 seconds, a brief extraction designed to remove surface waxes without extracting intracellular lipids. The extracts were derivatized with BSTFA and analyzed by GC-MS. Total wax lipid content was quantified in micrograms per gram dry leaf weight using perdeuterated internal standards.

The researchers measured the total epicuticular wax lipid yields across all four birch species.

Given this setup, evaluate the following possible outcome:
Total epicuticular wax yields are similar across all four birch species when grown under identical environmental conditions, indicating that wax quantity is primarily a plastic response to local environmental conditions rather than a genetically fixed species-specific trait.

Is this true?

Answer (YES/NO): NO